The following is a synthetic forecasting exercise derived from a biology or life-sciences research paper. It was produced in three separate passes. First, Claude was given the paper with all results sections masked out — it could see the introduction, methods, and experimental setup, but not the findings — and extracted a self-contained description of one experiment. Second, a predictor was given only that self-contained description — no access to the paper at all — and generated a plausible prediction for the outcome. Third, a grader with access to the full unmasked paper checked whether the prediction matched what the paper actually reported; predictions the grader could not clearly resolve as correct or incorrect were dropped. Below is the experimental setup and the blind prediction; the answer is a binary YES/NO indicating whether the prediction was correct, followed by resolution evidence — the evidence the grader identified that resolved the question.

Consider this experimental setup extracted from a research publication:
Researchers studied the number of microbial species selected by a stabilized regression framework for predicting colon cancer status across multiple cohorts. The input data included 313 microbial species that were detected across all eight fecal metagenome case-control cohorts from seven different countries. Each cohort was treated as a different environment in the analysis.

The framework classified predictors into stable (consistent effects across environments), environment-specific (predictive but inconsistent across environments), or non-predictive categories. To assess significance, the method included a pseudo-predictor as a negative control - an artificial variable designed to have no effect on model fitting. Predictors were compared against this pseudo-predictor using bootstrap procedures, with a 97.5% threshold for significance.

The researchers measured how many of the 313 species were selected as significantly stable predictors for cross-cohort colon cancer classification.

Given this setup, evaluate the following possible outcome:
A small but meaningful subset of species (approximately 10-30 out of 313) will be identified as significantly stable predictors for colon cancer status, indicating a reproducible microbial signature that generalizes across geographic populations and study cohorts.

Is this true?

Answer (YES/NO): YES